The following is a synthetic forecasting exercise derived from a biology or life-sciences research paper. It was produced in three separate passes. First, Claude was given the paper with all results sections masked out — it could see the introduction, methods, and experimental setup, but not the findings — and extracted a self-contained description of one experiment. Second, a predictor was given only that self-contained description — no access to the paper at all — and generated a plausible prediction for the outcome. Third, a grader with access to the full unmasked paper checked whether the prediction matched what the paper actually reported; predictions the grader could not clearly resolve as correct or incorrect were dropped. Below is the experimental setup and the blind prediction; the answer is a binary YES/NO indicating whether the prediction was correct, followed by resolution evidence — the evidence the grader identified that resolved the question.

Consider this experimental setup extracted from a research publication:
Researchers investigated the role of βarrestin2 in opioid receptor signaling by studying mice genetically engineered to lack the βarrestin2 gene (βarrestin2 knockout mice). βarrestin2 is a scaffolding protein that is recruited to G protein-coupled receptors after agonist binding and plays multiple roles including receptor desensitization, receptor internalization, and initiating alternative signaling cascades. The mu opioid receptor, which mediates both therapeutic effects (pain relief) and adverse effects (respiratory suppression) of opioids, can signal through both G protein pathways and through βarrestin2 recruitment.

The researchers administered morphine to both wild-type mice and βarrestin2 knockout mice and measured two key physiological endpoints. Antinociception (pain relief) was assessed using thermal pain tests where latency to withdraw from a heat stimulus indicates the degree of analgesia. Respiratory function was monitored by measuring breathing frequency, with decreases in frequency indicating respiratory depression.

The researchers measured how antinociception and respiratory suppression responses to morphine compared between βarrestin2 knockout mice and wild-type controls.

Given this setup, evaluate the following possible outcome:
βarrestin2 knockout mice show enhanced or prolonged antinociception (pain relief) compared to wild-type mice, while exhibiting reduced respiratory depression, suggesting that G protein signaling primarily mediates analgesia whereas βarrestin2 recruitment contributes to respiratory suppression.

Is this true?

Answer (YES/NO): YES